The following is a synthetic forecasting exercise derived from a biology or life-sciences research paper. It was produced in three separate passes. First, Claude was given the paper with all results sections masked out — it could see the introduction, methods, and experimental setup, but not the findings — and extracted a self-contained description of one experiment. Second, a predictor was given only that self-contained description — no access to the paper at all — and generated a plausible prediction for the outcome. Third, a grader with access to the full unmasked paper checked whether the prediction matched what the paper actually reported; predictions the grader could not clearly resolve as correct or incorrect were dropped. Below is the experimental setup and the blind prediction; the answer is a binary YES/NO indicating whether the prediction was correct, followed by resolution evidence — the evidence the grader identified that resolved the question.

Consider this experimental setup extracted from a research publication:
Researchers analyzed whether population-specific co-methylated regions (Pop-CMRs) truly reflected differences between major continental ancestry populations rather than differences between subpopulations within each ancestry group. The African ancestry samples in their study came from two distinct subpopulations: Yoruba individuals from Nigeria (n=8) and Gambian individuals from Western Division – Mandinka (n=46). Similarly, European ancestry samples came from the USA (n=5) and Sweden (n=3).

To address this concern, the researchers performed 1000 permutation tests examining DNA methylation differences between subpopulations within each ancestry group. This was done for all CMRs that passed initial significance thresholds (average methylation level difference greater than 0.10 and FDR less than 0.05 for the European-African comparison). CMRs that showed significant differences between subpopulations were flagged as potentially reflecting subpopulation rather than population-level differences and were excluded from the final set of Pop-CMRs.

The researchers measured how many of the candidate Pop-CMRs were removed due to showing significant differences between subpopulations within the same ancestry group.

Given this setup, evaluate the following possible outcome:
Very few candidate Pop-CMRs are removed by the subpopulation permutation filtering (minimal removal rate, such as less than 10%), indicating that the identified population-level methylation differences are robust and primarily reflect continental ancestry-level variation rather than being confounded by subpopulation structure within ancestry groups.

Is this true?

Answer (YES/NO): YES